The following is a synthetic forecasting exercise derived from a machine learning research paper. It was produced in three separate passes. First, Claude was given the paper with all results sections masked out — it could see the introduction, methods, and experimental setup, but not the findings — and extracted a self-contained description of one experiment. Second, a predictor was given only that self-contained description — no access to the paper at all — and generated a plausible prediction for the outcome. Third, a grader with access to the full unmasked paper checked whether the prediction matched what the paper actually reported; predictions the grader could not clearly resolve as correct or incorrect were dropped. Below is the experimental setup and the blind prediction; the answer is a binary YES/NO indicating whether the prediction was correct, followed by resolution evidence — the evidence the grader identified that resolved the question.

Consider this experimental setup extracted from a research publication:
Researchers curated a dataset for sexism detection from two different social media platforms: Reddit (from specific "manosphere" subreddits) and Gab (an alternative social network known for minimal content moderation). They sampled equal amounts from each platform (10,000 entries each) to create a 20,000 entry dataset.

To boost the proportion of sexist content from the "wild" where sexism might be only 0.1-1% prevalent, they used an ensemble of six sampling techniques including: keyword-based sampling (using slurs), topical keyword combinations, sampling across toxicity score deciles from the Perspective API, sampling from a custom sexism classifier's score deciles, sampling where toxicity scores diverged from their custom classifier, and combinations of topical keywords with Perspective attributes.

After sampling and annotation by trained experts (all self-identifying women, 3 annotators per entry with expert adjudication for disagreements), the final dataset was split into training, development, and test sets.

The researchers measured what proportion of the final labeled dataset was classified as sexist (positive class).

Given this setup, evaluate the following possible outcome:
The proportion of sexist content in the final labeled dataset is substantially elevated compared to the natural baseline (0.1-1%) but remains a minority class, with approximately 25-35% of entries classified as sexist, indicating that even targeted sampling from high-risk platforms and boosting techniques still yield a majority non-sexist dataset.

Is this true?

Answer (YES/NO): NO